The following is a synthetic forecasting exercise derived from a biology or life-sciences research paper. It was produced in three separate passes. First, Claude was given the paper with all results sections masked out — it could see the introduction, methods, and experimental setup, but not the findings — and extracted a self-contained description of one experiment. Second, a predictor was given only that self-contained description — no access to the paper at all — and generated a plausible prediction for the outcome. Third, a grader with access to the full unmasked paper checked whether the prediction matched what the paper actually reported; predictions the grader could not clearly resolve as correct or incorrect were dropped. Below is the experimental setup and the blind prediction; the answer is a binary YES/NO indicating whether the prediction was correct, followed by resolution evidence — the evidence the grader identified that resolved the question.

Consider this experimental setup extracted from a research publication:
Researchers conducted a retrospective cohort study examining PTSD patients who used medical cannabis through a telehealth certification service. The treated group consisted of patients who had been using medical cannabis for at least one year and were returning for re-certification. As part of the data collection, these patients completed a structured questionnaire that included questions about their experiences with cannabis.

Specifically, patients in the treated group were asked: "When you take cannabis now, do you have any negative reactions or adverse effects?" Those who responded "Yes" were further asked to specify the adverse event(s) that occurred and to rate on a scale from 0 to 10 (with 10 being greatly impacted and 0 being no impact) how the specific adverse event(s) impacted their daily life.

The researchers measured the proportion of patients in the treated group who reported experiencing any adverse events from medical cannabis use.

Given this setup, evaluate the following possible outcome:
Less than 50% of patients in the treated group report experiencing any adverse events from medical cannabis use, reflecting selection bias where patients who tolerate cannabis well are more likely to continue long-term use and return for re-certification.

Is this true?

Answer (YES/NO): YES